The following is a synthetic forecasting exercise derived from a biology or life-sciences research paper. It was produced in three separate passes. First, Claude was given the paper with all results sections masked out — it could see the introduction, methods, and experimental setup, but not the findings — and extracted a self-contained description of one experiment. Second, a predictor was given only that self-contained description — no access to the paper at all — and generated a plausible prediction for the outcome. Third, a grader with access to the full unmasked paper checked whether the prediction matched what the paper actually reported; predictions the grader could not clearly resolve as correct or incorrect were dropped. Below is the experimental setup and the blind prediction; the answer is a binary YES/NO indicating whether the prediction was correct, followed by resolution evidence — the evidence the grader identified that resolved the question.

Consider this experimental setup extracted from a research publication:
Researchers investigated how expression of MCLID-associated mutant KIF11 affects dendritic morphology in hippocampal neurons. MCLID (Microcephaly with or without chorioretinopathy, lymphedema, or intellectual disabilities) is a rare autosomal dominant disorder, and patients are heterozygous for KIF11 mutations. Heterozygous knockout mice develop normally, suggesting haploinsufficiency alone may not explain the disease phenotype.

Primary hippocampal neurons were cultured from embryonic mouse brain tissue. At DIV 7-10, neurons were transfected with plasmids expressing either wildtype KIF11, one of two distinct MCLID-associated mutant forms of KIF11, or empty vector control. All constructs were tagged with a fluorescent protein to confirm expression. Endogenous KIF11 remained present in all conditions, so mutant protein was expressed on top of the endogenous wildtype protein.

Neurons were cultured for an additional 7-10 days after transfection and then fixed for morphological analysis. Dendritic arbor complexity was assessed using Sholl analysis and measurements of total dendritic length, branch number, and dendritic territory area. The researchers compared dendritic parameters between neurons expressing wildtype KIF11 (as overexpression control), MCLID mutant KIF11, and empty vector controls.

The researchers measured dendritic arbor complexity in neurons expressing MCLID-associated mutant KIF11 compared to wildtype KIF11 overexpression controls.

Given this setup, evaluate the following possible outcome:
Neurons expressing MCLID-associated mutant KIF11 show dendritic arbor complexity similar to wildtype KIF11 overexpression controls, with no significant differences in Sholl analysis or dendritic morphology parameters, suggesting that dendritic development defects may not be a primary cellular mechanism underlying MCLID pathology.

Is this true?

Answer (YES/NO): NO